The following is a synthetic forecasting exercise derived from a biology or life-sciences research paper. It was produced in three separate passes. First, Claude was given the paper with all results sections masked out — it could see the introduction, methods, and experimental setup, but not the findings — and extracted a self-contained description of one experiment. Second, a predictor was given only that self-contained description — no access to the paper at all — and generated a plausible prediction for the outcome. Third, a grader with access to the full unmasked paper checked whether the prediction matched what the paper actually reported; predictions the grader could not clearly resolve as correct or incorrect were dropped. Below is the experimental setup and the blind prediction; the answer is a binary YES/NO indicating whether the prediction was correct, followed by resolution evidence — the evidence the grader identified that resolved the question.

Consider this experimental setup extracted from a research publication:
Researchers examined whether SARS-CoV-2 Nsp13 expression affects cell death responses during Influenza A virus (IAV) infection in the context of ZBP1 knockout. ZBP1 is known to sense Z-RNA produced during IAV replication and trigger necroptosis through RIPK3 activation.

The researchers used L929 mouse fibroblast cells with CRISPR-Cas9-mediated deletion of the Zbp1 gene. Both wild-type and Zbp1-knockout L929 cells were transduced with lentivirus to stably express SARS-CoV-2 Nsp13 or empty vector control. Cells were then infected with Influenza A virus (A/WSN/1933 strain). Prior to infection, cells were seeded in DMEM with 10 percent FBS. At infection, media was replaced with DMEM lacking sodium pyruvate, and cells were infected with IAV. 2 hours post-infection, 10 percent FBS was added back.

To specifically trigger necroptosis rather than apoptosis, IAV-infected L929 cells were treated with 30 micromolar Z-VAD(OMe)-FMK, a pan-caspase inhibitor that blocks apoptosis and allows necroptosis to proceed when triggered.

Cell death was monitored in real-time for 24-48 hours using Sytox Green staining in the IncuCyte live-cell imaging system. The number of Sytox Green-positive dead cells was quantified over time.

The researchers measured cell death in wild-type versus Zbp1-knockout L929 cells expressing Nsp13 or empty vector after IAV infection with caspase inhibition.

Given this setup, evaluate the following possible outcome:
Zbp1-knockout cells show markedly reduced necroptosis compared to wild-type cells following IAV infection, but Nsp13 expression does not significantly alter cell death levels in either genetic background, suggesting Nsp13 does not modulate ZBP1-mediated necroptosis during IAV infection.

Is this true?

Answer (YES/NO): NO